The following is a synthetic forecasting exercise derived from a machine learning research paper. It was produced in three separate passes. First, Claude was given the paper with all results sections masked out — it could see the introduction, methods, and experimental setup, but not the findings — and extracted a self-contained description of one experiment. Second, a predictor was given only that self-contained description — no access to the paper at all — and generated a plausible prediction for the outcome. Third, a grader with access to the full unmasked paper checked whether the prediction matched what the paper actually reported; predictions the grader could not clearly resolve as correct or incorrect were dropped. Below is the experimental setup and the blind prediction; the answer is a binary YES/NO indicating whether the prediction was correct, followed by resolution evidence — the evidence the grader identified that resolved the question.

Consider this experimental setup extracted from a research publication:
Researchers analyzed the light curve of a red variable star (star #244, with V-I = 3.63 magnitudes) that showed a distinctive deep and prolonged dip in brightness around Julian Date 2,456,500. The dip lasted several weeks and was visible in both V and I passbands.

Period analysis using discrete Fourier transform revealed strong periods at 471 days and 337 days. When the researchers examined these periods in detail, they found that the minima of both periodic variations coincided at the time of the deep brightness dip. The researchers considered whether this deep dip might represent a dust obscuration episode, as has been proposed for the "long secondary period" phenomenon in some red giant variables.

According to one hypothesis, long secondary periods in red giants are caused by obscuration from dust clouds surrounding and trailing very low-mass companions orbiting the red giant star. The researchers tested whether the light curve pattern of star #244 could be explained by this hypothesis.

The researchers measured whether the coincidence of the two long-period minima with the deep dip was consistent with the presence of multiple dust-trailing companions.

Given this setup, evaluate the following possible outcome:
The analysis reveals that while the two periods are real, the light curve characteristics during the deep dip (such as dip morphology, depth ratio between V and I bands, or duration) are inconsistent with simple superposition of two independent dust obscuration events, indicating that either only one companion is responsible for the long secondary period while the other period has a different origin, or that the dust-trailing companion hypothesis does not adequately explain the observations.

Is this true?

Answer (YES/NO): NO